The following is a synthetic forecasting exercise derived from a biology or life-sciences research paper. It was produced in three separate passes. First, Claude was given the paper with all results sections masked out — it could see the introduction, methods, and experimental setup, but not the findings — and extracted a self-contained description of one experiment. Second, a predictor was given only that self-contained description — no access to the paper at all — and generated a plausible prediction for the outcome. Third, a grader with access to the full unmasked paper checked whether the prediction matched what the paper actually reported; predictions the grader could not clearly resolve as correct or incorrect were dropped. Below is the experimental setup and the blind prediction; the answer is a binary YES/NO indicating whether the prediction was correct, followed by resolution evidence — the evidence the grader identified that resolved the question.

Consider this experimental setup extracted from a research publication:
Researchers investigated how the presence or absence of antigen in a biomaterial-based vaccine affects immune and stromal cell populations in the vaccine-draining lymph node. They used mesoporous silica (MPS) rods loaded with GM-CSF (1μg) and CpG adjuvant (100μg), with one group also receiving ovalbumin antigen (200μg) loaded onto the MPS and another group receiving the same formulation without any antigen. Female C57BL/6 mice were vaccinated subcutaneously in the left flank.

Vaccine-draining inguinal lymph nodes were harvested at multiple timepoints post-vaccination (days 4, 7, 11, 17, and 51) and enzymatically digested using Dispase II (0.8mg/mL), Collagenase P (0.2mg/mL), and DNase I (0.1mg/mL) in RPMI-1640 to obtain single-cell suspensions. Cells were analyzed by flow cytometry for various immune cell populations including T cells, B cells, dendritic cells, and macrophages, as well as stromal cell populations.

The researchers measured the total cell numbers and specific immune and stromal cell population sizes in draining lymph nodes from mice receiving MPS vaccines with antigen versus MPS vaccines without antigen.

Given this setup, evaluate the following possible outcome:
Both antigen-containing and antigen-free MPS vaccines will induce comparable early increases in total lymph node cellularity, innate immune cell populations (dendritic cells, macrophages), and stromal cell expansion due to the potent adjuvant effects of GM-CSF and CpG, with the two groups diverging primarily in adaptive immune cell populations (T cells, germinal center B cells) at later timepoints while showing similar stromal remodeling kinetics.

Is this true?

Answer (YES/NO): NO